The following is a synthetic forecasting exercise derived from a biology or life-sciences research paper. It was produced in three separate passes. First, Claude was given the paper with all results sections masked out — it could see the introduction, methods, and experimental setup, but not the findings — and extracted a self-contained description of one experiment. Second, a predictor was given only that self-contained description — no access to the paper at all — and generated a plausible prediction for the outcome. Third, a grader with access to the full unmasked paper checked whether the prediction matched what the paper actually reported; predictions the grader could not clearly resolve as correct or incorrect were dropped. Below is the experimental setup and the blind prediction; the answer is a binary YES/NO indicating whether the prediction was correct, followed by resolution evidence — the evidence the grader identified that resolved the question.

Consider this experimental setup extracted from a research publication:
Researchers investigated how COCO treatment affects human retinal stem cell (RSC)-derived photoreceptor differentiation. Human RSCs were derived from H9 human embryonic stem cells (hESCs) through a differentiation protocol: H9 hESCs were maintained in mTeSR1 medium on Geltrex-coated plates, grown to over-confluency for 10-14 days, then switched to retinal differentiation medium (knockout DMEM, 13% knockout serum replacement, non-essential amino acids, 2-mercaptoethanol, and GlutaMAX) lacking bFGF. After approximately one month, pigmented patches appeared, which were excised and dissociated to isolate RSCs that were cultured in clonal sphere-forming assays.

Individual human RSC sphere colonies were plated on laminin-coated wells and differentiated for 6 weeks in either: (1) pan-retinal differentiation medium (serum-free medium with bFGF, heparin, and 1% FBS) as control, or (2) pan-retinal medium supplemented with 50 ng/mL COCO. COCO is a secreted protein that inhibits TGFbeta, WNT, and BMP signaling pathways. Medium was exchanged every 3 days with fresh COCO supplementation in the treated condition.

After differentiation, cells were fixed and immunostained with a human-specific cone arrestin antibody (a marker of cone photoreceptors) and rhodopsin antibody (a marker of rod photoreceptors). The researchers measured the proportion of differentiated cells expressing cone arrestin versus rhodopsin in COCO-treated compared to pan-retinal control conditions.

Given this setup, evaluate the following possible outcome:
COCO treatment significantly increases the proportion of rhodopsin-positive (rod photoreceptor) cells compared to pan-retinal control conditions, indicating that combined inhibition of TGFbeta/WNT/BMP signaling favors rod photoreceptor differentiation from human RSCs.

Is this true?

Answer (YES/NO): NO